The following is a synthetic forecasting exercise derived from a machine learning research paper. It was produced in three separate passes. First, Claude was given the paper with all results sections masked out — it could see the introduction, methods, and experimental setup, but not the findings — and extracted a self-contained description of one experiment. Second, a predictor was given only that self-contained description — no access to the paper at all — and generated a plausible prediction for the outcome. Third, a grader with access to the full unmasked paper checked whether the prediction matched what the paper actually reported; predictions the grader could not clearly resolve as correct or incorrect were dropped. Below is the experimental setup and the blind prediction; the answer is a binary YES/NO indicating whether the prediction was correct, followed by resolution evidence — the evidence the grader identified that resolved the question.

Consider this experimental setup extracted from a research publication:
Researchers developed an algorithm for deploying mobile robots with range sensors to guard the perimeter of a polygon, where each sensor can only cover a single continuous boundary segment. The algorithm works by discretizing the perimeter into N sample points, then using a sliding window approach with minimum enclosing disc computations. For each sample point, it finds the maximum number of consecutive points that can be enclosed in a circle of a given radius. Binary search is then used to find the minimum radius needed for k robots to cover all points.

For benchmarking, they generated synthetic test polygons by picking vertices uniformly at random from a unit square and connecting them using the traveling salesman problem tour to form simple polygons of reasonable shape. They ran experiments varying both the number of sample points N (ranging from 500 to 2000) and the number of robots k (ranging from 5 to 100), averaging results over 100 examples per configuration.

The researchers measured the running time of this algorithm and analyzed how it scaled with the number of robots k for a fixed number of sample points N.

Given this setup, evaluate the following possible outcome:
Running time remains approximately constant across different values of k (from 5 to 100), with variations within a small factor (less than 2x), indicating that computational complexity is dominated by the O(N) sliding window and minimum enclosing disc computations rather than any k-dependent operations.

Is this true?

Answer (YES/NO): NO